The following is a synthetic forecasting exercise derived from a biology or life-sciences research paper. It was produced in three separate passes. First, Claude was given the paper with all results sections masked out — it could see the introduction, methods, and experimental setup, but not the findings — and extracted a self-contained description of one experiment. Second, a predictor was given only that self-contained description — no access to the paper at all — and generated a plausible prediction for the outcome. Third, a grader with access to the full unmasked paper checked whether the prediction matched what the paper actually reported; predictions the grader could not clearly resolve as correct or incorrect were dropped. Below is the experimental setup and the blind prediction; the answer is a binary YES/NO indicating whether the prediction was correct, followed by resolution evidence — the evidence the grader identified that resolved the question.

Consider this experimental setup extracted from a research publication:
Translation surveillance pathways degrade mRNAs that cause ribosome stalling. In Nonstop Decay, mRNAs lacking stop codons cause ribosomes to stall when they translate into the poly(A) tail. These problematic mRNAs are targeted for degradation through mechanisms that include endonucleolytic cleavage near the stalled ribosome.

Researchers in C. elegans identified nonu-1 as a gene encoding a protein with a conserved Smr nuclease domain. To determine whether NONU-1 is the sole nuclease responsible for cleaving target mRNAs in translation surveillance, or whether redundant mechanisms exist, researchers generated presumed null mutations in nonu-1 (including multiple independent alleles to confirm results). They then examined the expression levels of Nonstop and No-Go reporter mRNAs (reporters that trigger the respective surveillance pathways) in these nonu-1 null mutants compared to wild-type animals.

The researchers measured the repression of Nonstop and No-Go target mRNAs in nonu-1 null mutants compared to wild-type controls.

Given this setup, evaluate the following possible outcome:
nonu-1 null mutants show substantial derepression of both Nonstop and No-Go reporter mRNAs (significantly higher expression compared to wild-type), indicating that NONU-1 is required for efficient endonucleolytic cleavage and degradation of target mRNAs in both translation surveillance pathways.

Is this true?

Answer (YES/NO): YES